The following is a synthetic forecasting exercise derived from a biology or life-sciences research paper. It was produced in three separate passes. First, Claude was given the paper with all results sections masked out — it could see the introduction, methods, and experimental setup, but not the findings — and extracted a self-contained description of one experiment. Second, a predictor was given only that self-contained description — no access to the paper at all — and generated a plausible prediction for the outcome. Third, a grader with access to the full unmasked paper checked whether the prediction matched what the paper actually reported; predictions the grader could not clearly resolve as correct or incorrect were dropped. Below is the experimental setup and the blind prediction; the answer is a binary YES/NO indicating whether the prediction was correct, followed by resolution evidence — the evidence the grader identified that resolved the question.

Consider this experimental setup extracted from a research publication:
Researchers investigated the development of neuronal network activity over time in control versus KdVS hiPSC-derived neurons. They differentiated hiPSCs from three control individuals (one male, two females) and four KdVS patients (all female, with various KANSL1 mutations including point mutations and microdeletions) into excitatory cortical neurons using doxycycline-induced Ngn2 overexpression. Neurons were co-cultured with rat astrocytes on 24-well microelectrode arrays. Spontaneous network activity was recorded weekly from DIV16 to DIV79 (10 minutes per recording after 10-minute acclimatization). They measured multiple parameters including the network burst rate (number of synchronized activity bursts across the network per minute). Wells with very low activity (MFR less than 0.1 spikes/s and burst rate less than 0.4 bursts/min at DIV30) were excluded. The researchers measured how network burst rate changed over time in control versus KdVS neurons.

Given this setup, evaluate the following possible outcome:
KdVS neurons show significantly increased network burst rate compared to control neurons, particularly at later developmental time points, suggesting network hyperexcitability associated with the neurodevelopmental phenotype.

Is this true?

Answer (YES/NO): NO